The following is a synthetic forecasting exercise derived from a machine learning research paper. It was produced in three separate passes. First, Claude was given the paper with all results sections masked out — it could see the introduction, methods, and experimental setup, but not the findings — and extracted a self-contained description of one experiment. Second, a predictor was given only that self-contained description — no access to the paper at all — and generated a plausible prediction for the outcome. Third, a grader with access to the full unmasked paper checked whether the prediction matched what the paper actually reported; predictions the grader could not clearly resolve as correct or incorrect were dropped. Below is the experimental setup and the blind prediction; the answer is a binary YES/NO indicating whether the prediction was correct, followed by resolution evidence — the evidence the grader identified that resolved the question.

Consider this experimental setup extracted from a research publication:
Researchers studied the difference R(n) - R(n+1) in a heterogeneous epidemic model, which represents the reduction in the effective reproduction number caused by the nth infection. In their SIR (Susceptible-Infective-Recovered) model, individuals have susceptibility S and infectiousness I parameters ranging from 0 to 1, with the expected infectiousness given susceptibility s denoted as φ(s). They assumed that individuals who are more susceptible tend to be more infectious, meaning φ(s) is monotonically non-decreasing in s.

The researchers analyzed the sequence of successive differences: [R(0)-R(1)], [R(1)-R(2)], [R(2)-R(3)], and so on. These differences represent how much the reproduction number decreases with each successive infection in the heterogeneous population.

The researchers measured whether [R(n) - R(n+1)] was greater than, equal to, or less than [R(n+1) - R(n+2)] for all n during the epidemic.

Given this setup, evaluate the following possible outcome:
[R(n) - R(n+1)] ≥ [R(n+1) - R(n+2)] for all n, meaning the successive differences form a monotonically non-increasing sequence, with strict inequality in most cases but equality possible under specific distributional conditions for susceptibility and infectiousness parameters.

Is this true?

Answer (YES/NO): YES